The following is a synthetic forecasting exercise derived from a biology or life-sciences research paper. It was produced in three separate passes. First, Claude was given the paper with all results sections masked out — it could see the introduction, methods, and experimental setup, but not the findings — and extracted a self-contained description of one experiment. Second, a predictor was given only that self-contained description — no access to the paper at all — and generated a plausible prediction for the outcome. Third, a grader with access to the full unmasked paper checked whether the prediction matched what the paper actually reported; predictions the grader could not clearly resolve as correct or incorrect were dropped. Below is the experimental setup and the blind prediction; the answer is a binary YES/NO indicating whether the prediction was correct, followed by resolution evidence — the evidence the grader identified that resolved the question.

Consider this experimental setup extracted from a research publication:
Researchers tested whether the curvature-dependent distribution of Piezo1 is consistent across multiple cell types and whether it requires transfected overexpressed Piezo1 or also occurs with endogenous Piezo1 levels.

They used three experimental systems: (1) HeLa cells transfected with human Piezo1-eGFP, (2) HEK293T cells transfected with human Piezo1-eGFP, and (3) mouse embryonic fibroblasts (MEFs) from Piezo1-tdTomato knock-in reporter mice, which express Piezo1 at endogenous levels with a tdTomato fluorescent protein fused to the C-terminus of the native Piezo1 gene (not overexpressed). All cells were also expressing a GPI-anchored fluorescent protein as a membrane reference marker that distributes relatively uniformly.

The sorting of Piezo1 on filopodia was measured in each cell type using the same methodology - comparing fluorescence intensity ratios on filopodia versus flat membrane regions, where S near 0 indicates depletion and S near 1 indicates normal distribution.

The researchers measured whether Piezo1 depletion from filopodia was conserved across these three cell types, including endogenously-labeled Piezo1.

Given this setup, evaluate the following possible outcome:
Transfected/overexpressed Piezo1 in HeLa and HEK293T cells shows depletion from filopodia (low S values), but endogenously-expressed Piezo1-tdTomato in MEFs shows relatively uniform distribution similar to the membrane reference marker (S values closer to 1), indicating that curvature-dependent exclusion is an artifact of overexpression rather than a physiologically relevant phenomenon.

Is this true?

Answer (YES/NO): NO